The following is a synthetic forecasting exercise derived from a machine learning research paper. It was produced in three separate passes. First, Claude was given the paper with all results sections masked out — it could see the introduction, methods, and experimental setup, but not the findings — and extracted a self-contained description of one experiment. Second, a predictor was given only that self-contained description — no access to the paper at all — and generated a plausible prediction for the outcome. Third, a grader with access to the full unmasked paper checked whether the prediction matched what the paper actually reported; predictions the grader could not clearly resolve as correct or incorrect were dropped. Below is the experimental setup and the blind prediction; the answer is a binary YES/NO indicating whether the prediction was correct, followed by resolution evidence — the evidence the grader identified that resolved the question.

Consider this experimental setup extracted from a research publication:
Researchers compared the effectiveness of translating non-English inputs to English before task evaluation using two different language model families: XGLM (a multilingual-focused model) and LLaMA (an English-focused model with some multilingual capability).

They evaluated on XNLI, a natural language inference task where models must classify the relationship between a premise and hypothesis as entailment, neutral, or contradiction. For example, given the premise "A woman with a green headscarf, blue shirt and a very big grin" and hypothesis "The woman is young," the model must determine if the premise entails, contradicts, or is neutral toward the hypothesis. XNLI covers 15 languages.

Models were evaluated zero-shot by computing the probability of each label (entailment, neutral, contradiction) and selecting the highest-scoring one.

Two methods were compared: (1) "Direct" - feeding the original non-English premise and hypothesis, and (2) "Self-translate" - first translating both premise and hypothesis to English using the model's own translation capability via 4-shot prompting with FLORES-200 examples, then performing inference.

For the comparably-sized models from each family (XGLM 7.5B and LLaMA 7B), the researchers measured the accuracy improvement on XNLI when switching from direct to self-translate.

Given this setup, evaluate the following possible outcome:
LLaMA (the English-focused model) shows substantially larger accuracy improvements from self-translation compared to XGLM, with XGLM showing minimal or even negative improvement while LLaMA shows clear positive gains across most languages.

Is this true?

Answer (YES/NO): NO